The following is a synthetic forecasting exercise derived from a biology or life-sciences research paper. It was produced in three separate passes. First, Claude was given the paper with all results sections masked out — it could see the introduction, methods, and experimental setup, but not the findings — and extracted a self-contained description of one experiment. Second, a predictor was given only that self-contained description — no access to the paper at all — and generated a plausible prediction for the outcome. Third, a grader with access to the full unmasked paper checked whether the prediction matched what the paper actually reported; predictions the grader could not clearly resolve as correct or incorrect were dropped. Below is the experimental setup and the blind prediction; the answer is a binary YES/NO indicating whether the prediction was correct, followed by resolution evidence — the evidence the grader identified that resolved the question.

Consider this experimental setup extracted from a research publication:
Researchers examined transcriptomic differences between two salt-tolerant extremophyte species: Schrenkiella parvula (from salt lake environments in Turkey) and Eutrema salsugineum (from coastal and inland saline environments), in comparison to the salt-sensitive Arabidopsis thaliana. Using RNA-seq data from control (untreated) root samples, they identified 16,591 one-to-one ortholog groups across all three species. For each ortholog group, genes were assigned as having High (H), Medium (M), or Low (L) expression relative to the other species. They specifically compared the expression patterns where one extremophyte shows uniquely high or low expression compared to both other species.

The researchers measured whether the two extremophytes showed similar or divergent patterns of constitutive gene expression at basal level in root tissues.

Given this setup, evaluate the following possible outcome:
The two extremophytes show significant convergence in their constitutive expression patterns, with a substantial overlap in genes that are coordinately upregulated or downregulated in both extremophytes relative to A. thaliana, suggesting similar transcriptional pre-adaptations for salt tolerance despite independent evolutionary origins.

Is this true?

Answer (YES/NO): NO